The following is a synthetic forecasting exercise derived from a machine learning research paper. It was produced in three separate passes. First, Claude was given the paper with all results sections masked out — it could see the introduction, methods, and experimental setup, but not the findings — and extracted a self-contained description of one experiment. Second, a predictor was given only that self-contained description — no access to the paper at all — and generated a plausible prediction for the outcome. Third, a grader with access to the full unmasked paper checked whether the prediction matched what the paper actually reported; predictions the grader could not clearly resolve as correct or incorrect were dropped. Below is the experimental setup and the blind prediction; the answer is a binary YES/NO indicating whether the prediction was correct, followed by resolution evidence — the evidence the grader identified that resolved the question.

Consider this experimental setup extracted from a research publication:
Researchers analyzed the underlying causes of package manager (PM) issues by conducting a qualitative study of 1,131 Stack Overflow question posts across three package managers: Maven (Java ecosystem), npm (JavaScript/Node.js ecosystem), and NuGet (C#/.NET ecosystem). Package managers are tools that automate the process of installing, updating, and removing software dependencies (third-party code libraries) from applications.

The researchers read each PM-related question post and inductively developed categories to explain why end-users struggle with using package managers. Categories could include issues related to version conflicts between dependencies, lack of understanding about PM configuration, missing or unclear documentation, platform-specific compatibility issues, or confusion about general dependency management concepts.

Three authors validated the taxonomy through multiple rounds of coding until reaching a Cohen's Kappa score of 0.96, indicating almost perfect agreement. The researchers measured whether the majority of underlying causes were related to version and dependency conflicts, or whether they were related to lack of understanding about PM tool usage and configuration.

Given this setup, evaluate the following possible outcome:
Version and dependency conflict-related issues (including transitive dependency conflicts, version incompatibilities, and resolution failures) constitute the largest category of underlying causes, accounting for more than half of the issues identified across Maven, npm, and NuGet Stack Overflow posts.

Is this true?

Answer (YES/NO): NO